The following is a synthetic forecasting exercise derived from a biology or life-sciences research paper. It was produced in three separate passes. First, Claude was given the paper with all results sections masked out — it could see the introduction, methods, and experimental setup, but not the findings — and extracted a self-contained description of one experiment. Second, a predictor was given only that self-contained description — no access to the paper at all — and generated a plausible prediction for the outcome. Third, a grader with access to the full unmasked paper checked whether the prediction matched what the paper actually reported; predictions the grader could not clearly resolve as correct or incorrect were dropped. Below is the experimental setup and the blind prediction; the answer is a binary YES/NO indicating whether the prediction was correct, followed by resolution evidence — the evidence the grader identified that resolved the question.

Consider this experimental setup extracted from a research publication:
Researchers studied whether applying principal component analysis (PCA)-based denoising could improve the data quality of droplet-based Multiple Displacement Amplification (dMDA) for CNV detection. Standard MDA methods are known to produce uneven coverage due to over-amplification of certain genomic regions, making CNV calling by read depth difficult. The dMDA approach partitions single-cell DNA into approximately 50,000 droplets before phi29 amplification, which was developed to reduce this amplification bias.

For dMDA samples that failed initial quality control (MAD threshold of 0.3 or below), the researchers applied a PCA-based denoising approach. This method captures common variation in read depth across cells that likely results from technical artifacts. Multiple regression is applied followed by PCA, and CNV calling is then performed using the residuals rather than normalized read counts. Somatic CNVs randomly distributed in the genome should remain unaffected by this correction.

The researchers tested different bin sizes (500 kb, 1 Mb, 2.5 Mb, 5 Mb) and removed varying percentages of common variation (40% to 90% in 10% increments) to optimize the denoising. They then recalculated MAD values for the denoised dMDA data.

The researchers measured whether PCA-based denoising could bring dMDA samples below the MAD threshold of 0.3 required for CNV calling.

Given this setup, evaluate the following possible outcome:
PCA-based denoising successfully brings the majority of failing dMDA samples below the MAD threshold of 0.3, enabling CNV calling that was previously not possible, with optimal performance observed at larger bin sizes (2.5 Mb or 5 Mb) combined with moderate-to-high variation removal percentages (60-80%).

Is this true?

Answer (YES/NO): NO